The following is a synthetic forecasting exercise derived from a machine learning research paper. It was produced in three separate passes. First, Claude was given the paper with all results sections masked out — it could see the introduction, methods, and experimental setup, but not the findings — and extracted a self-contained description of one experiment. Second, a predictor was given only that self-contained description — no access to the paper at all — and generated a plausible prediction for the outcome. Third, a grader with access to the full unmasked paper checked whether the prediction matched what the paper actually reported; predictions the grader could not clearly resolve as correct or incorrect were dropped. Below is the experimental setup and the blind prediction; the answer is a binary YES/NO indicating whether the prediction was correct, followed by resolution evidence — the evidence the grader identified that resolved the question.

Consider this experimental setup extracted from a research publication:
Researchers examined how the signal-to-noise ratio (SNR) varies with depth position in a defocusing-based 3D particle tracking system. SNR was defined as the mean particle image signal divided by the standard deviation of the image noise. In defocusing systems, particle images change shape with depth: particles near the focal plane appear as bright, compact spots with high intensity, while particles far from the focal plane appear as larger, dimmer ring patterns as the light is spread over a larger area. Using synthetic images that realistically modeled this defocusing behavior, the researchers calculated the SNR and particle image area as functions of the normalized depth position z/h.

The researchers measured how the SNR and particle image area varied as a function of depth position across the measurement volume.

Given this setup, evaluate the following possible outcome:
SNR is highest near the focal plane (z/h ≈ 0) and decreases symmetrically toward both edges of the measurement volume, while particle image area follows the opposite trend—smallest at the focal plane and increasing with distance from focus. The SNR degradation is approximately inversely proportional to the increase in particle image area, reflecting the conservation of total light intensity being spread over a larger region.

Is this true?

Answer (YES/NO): NO